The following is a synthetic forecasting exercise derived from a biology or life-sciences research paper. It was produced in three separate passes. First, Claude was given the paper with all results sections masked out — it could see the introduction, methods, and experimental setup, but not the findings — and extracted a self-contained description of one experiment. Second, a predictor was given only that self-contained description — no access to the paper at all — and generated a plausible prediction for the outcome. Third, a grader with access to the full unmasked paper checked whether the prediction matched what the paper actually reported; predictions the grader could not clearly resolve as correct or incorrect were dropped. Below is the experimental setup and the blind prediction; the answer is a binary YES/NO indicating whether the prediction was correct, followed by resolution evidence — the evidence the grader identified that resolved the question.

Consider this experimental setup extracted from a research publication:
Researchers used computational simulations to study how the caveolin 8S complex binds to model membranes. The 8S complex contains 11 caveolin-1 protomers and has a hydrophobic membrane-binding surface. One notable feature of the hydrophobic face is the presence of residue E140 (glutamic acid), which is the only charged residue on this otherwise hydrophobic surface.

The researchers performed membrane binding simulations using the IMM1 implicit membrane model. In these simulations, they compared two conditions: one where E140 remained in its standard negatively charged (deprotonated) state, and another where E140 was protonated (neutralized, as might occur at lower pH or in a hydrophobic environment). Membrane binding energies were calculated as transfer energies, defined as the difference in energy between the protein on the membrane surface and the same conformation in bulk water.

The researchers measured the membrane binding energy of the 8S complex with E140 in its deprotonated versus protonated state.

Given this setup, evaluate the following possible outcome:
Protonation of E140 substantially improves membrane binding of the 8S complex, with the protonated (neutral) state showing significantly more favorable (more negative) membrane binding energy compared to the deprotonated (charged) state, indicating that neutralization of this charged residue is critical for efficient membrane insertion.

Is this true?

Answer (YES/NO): YES